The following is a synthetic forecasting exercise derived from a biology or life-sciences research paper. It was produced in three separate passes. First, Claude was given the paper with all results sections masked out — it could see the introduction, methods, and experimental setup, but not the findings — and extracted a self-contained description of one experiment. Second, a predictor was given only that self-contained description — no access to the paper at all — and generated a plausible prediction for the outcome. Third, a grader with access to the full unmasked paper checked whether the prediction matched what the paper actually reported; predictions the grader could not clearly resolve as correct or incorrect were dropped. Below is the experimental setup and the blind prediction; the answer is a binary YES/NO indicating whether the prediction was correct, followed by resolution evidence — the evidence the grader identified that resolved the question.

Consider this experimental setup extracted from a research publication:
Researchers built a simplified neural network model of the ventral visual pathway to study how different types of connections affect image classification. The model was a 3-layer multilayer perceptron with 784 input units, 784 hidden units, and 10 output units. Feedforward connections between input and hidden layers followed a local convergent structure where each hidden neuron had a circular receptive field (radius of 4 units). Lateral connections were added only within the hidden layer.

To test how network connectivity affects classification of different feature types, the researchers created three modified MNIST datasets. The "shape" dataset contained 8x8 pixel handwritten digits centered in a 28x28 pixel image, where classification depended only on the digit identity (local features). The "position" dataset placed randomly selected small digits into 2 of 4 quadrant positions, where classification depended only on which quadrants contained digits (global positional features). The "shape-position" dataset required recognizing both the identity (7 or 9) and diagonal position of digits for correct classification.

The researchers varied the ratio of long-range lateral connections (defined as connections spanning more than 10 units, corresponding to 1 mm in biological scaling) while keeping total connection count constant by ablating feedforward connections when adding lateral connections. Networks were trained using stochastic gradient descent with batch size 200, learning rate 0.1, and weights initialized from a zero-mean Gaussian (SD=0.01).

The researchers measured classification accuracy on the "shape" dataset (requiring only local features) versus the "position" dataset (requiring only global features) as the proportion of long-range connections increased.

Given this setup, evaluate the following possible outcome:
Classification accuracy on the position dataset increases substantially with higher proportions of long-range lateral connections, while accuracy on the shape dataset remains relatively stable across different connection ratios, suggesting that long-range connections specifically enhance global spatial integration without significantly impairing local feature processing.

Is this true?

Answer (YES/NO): NO